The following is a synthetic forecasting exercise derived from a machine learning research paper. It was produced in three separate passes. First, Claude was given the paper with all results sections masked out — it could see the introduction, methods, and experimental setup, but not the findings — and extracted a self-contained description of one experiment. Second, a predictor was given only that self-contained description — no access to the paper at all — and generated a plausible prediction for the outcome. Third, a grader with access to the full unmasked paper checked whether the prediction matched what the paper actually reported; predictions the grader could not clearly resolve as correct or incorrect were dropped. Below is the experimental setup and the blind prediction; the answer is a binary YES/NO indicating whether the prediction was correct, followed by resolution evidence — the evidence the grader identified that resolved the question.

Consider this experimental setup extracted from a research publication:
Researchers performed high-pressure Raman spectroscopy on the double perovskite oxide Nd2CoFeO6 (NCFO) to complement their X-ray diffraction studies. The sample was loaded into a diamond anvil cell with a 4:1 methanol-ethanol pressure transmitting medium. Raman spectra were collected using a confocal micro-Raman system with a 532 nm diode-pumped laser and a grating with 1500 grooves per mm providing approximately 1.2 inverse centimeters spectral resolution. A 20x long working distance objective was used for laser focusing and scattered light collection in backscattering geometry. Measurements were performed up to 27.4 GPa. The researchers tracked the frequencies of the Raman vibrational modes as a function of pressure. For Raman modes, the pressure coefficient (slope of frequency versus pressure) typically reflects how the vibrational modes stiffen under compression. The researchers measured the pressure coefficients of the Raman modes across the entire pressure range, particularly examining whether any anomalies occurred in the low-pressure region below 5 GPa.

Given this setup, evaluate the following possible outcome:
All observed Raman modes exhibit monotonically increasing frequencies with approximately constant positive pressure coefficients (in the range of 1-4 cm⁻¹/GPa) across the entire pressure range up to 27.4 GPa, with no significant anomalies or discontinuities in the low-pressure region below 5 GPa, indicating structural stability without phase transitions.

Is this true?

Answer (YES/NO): NO